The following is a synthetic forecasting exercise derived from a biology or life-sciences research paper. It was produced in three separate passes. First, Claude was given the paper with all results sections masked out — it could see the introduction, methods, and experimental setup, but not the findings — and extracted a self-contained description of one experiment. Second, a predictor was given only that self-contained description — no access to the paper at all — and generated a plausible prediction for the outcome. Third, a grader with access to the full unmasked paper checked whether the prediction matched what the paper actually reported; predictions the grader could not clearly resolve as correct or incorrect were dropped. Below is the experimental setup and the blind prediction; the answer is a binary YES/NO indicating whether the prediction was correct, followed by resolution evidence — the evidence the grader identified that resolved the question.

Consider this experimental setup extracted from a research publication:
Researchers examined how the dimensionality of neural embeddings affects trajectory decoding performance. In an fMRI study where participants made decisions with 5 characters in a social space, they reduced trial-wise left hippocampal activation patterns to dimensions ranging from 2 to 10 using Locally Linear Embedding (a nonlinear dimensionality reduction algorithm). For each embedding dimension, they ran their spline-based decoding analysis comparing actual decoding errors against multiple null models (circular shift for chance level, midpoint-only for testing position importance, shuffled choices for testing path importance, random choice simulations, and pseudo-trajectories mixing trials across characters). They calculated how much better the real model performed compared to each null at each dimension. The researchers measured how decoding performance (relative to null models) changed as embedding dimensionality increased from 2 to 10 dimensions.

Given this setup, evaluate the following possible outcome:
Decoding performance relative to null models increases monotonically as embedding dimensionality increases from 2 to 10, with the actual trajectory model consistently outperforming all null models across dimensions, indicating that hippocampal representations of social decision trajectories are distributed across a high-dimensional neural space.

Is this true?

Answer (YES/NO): NO